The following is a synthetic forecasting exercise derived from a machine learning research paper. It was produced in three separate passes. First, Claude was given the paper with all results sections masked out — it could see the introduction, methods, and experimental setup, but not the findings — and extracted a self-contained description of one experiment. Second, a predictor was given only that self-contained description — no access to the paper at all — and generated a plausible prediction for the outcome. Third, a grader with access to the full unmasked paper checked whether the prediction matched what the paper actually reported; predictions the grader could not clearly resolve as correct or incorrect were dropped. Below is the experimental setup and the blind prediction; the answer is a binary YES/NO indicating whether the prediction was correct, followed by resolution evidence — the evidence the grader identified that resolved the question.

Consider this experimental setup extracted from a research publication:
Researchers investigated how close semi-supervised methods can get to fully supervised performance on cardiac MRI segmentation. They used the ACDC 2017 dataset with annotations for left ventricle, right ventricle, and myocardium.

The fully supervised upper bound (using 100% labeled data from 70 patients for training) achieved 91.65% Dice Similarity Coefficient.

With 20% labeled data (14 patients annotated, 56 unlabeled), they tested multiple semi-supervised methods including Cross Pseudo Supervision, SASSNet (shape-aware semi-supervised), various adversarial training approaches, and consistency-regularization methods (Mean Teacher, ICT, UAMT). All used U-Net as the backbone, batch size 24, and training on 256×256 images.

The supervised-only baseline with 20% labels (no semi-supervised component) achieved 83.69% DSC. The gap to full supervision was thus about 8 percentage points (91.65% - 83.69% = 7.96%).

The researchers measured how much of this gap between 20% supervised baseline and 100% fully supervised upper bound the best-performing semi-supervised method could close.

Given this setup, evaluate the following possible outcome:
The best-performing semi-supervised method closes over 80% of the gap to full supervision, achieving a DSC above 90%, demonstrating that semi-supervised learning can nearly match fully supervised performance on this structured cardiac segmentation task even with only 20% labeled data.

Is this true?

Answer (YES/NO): NO